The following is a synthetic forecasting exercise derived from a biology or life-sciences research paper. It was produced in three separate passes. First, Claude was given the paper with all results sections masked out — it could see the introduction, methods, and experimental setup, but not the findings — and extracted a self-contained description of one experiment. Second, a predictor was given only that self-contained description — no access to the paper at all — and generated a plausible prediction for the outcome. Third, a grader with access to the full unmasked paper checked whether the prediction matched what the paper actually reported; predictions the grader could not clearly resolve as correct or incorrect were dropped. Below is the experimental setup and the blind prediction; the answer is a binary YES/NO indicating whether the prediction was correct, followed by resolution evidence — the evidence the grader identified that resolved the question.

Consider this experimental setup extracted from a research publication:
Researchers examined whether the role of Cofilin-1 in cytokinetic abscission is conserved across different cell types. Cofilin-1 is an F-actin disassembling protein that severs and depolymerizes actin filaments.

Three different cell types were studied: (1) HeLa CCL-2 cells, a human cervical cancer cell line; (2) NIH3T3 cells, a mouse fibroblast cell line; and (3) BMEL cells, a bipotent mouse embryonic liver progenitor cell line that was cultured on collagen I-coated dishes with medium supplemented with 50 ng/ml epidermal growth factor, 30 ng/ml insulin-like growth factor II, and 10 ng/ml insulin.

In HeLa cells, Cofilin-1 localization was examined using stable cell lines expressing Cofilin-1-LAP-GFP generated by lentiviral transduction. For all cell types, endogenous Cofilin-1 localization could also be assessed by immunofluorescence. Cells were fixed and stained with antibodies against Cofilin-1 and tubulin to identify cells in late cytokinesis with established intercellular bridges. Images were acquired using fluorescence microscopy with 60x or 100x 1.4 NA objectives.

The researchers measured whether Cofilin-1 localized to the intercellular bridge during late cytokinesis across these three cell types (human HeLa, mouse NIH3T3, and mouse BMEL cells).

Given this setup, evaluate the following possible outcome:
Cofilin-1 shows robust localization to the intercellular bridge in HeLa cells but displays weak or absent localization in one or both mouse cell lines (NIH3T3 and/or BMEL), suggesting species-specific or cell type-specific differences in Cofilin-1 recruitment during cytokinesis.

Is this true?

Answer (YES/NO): NO